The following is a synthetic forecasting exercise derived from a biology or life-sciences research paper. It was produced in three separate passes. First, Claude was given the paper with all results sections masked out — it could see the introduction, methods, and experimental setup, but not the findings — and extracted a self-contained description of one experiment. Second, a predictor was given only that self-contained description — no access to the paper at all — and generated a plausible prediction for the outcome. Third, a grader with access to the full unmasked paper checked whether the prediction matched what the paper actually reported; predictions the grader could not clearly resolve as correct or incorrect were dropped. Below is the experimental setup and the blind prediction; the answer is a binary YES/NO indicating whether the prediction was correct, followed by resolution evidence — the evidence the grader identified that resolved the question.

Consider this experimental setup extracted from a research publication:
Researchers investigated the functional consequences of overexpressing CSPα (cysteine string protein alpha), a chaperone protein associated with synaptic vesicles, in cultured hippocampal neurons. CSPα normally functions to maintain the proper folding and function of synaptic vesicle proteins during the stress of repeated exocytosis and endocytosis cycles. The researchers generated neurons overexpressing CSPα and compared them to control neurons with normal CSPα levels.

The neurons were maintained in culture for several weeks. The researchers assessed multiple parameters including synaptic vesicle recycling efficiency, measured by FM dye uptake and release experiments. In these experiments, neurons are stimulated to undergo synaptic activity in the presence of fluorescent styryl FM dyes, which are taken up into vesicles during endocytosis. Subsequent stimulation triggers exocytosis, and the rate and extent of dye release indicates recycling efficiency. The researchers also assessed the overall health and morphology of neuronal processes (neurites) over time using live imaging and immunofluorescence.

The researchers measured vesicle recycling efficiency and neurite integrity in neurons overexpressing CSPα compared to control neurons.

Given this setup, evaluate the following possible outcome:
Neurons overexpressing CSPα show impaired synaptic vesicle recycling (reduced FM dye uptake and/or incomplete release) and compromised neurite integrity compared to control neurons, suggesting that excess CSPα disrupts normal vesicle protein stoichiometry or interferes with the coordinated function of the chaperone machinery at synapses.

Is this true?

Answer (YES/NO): NO